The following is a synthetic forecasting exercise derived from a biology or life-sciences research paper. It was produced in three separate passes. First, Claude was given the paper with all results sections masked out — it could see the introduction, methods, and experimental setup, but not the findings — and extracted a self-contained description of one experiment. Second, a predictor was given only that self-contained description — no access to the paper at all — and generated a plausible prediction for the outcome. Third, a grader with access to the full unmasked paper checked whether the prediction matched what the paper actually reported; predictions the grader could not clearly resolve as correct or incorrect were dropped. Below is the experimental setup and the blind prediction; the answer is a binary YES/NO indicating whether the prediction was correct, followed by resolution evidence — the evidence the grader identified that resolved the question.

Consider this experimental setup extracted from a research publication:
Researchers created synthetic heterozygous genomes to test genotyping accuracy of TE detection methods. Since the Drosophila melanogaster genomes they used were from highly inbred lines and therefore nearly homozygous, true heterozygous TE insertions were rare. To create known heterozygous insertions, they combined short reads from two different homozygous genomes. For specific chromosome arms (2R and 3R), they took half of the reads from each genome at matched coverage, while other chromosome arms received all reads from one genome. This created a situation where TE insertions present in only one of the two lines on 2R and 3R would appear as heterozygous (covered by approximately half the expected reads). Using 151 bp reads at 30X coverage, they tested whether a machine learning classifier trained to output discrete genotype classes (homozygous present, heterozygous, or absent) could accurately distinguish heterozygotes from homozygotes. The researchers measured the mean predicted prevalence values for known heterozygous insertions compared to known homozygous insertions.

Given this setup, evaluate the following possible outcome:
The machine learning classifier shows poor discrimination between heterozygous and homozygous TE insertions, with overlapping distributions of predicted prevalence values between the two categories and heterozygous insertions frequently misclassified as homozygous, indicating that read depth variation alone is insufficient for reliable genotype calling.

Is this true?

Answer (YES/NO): NO